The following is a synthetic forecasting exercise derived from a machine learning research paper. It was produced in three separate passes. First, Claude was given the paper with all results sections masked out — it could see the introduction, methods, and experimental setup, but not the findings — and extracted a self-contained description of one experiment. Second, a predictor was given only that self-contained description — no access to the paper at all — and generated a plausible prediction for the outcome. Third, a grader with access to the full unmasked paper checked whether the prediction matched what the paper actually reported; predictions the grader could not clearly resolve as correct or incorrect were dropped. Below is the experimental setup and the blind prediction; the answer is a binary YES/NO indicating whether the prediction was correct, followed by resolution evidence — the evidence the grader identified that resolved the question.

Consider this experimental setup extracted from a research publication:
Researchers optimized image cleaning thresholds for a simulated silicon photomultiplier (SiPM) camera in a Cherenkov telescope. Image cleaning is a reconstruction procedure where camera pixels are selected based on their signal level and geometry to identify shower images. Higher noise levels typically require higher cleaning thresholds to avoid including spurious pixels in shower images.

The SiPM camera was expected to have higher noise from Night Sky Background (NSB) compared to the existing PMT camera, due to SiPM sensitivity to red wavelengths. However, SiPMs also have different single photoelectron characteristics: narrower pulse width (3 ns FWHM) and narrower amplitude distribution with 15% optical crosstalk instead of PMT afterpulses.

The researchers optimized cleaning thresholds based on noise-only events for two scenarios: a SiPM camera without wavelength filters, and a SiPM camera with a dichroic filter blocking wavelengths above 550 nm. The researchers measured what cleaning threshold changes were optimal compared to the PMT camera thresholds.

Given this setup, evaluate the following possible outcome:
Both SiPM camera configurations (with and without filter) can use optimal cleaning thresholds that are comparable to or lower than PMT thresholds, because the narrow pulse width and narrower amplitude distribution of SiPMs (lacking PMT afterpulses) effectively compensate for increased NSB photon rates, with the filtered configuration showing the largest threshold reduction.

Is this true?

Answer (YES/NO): YES